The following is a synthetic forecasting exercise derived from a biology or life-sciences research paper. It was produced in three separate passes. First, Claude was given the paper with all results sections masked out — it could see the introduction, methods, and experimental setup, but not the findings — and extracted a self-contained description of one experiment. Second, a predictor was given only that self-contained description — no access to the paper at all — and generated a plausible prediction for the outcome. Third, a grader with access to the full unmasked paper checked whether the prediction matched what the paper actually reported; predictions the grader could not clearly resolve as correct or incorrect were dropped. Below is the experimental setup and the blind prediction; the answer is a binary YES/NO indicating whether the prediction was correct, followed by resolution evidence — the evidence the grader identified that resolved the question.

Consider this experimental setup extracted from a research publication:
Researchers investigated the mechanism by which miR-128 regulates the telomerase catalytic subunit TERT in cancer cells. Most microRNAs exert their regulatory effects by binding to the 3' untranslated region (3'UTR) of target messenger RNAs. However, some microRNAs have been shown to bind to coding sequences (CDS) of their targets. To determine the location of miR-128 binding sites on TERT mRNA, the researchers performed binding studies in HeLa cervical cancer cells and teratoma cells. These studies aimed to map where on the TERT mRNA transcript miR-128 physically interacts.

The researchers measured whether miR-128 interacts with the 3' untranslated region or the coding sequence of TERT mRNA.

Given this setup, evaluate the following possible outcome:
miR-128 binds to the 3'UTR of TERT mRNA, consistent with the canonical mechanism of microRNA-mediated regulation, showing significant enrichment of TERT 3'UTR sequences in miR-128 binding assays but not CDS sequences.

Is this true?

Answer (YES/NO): NO